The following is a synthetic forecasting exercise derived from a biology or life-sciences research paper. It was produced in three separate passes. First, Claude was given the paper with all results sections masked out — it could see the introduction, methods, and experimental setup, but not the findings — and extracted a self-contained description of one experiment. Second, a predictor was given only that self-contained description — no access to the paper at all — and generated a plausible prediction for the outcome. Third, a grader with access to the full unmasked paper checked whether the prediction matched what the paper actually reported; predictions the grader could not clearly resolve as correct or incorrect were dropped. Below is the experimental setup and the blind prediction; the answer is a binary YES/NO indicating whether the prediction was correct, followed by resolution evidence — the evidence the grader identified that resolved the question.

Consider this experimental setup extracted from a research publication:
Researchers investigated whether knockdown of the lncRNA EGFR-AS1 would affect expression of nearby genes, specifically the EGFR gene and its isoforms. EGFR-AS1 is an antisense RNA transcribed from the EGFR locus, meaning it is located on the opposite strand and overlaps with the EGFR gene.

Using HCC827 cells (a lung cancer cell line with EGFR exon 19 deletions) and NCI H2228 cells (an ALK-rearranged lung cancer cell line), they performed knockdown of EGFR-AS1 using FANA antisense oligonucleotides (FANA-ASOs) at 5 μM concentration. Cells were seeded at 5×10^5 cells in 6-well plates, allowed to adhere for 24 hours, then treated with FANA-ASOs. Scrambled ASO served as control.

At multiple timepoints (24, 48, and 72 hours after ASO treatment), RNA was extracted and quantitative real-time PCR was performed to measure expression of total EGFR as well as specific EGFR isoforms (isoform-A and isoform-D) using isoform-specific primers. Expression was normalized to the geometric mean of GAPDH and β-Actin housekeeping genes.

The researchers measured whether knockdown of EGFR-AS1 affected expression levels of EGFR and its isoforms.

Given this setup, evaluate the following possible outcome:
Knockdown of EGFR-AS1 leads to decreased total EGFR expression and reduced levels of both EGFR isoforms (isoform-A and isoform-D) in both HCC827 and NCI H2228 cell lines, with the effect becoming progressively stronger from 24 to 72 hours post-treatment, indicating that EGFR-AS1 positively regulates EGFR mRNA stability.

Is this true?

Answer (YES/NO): NO